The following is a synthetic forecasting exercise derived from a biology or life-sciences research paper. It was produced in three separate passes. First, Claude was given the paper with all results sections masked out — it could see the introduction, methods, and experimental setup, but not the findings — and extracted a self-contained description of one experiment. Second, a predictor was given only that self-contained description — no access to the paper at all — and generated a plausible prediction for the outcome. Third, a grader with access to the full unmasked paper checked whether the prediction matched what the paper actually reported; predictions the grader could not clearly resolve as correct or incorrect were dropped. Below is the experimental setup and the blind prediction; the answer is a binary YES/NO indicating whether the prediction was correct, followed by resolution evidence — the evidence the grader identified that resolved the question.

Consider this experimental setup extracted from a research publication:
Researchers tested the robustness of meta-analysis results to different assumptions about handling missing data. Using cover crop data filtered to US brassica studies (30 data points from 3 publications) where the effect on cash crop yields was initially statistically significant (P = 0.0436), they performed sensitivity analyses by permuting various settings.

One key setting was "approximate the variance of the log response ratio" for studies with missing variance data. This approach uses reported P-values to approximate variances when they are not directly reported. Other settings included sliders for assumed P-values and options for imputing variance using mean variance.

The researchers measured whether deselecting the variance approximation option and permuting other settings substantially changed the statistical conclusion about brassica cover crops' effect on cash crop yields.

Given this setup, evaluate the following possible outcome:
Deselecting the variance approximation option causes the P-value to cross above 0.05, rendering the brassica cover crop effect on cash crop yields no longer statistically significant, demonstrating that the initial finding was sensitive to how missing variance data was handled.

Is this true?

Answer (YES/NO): NO